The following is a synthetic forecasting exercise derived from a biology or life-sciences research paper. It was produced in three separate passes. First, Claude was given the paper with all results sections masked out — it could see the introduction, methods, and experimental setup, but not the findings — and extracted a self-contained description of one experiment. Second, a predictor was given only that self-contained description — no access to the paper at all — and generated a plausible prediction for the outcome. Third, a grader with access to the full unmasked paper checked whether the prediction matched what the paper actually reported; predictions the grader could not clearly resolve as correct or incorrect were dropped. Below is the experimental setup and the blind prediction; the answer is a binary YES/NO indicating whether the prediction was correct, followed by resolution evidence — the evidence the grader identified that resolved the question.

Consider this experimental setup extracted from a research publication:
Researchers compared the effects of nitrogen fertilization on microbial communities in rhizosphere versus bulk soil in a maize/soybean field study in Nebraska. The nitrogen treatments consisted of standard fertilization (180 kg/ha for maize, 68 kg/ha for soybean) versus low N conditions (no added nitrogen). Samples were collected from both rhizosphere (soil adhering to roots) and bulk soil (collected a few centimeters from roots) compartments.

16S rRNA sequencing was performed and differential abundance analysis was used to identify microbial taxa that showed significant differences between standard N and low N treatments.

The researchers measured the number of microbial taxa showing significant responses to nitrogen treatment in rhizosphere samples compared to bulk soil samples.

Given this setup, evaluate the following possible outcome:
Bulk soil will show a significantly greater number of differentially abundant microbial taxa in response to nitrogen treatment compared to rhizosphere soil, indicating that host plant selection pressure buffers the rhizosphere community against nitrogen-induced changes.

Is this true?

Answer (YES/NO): NO